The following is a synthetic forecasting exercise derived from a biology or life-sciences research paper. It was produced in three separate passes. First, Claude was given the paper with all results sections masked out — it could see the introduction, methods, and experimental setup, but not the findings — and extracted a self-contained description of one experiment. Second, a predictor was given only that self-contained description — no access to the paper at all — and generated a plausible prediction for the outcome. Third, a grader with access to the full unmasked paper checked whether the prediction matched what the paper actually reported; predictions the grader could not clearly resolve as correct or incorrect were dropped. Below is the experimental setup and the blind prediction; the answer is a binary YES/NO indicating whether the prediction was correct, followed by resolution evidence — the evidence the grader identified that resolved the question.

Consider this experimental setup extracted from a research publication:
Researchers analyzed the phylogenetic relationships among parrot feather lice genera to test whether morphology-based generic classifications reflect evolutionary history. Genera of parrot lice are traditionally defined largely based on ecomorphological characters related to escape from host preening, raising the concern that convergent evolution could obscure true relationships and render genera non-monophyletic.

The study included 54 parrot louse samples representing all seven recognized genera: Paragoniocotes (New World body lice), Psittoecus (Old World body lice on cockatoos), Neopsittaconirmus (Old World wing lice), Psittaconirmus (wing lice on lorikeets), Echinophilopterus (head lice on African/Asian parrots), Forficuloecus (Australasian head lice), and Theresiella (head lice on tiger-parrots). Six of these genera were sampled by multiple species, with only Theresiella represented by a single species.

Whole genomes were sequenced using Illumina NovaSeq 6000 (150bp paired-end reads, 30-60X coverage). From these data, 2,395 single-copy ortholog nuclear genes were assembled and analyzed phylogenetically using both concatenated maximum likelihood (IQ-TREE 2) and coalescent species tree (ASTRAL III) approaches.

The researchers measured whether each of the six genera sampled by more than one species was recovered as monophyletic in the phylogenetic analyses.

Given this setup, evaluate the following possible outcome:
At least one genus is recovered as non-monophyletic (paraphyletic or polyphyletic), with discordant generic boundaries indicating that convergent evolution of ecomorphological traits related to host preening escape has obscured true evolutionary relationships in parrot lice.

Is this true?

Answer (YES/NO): NO